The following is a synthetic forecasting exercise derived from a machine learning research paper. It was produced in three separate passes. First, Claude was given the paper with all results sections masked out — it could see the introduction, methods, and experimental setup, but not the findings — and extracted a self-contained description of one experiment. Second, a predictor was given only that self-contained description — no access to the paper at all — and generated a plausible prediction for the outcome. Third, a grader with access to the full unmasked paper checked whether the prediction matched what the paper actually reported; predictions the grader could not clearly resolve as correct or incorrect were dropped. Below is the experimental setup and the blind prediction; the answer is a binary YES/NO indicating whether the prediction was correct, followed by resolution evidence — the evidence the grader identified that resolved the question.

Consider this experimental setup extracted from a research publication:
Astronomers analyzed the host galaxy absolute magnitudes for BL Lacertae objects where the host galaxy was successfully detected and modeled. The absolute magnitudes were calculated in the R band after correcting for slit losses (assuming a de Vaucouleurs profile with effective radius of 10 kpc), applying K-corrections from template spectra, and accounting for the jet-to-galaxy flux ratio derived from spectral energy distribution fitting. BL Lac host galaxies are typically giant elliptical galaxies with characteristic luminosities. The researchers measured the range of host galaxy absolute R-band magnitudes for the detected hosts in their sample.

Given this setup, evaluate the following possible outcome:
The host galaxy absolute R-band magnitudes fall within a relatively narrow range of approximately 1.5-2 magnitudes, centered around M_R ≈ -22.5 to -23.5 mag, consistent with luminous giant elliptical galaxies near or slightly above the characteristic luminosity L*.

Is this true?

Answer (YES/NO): NO